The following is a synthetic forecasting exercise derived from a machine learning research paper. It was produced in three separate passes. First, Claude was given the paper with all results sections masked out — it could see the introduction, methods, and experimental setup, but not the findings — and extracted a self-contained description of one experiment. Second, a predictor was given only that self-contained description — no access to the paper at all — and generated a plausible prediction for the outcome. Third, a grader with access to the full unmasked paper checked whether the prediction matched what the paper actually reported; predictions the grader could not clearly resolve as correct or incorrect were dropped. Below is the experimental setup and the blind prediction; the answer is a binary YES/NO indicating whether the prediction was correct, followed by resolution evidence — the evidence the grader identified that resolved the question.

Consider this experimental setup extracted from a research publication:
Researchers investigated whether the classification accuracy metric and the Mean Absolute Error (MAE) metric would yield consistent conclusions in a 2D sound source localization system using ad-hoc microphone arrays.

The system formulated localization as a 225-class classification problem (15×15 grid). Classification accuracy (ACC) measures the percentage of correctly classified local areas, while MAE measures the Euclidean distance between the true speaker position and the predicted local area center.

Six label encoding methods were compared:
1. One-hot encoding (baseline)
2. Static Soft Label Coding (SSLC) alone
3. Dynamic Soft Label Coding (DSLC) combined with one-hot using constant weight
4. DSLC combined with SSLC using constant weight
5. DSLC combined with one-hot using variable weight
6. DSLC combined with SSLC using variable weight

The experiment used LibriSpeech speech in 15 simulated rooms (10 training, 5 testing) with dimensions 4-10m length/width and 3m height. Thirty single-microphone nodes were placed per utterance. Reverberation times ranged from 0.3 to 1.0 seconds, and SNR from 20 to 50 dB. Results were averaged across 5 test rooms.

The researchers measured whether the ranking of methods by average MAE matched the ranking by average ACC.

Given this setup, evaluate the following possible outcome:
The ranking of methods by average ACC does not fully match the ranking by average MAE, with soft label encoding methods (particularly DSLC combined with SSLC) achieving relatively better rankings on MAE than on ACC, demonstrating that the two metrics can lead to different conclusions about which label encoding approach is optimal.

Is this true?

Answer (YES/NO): NO